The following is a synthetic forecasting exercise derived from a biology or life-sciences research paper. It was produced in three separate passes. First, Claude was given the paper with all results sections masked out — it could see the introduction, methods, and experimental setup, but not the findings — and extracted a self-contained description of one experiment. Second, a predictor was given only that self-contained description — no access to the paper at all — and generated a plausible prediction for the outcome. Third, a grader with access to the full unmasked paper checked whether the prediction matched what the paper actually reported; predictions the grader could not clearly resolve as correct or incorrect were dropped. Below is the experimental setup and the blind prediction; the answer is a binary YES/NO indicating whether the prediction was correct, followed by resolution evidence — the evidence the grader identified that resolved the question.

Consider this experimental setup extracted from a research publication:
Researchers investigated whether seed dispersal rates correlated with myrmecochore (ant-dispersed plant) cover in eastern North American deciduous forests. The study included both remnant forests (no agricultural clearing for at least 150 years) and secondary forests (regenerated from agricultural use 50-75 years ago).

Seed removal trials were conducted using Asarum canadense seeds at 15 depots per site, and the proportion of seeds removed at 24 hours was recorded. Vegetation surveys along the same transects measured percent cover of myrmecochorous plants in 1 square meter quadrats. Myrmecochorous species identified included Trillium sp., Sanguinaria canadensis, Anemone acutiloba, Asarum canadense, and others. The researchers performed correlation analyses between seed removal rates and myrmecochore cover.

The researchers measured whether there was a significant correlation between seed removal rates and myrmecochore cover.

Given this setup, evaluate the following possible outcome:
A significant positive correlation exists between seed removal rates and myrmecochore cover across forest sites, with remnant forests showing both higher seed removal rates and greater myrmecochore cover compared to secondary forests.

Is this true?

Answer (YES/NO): NO